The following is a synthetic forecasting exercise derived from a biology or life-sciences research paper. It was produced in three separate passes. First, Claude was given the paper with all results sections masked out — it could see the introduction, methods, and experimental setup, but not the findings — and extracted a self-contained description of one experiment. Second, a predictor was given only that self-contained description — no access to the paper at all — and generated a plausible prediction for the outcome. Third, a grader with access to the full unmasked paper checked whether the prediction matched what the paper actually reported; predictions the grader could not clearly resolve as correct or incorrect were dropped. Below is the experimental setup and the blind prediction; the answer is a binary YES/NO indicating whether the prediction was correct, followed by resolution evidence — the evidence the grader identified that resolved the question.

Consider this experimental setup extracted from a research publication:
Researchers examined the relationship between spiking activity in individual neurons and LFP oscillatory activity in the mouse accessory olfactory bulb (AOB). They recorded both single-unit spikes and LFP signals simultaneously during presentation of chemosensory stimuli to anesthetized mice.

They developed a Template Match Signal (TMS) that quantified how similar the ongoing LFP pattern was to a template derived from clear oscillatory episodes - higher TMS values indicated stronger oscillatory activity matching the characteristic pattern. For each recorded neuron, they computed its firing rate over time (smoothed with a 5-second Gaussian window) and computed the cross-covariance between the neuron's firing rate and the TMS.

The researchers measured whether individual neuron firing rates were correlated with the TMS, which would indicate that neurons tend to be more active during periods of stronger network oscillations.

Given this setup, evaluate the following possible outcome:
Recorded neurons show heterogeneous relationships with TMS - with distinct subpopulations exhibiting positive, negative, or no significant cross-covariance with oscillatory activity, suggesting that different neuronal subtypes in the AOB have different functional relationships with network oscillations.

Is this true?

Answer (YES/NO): NO